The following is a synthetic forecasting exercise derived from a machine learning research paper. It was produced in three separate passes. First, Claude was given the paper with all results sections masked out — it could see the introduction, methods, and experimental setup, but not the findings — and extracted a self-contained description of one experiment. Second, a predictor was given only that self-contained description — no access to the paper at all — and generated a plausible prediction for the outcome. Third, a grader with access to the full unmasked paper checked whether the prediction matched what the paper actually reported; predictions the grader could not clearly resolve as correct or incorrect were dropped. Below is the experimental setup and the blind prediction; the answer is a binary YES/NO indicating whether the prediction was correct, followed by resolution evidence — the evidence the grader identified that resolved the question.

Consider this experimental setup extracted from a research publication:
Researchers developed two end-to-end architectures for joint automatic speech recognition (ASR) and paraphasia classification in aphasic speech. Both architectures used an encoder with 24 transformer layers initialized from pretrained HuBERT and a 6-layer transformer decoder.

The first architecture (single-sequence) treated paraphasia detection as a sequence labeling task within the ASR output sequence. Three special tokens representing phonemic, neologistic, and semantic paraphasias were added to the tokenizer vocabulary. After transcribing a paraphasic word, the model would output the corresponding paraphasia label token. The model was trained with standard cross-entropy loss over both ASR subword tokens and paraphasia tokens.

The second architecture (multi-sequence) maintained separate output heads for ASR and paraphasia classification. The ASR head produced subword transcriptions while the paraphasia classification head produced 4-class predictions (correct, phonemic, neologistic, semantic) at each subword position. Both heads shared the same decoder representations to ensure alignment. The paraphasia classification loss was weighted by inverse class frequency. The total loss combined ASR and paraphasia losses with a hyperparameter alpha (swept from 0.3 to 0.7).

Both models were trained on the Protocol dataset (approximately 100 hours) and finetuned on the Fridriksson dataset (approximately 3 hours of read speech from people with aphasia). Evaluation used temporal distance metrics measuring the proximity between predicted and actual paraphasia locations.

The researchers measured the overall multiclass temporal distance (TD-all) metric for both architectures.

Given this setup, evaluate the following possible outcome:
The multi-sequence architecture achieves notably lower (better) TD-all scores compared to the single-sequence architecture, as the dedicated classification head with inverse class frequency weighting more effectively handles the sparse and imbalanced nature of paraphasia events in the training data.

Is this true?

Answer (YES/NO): NO